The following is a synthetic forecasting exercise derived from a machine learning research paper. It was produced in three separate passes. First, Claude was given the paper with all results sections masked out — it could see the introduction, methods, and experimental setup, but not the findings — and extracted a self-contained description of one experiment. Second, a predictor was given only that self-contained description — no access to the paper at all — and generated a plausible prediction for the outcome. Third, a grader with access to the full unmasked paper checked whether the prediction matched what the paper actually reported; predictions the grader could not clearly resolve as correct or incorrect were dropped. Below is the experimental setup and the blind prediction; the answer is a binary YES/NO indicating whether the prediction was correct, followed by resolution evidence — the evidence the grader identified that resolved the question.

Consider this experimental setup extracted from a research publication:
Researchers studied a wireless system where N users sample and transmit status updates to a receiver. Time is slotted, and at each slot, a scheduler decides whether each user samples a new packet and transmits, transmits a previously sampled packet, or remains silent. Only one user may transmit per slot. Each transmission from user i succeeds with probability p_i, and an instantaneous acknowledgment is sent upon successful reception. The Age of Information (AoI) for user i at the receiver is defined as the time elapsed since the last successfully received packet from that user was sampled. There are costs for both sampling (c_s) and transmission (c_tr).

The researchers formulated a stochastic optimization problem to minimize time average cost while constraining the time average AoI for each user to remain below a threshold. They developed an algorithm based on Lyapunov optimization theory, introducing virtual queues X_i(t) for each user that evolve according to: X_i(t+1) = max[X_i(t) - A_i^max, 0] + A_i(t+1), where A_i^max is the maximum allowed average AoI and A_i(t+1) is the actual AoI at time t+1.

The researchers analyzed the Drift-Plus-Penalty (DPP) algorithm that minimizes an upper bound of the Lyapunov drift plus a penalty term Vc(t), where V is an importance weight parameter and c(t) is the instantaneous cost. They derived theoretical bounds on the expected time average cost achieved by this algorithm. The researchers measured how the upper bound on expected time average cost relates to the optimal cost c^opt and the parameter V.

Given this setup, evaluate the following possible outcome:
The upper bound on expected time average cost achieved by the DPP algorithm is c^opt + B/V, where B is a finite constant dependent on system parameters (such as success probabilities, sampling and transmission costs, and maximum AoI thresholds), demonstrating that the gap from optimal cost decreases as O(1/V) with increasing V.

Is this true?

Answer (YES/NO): NO